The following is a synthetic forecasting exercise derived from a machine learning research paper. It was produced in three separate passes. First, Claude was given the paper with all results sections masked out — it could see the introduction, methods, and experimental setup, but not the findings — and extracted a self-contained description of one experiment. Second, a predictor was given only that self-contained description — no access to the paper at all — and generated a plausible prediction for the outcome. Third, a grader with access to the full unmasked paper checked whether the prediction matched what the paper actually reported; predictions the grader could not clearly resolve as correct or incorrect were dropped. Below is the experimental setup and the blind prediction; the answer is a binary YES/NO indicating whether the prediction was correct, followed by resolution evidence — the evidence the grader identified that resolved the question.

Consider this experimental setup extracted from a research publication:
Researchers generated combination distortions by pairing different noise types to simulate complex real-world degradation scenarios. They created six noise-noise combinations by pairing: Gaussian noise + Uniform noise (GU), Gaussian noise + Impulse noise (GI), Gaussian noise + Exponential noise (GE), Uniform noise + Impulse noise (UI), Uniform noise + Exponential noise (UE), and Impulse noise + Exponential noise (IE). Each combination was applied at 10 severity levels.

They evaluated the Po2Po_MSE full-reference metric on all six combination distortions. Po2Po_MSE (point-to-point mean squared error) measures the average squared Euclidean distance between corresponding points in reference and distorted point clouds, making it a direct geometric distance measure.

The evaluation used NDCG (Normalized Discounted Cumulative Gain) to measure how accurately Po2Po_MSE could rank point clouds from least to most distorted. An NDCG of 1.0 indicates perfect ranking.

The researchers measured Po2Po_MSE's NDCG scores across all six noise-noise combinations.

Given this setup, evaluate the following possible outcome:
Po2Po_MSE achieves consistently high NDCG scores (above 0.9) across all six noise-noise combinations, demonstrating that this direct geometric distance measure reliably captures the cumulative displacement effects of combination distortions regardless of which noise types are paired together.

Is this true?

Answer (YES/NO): YES